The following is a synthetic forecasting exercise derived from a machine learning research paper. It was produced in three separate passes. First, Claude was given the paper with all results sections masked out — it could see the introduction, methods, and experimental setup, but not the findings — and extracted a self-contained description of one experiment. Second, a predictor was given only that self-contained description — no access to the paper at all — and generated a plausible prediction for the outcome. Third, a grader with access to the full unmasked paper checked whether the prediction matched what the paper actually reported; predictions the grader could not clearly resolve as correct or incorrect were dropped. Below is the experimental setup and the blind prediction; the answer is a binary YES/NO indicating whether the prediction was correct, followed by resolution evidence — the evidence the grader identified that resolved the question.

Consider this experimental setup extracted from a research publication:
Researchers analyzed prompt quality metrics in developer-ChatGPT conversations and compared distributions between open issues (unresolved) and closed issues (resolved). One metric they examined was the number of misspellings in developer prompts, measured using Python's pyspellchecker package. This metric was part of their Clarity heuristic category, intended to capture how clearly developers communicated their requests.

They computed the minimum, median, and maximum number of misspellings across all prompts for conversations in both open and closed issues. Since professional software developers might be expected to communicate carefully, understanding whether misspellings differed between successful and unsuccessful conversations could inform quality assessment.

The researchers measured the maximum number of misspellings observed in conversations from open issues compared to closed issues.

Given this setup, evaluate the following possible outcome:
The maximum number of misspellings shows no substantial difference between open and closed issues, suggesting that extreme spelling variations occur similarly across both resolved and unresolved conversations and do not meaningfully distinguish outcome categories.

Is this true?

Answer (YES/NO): NO